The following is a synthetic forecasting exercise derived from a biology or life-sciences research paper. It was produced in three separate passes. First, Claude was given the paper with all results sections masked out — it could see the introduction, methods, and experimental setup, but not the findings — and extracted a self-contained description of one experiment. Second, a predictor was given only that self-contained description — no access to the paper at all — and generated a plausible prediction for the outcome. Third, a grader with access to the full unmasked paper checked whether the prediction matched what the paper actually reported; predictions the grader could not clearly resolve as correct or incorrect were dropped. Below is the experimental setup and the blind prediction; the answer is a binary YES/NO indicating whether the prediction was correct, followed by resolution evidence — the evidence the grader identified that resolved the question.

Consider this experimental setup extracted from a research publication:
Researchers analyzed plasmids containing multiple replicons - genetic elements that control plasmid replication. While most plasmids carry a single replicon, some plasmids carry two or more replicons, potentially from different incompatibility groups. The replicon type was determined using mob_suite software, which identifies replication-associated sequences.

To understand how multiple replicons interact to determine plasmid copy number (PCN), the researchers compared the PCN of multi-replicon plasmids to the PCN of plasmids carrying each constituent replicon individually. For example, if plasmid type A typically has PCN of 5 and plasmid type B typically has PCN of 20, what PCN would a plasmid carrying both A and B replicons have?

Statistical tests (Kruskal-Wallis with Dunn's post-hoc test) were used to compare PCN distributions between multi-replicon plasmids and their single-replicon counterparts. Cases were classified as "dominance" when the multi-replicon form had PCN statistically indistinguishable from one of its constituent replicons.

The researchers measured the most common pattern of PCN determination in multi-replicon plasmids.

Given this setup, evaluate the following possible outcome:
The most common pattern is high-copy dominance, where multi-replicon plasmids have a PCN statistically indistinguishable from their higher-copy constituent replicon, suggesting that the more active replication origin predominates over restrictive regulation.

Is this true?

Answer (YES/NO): NO